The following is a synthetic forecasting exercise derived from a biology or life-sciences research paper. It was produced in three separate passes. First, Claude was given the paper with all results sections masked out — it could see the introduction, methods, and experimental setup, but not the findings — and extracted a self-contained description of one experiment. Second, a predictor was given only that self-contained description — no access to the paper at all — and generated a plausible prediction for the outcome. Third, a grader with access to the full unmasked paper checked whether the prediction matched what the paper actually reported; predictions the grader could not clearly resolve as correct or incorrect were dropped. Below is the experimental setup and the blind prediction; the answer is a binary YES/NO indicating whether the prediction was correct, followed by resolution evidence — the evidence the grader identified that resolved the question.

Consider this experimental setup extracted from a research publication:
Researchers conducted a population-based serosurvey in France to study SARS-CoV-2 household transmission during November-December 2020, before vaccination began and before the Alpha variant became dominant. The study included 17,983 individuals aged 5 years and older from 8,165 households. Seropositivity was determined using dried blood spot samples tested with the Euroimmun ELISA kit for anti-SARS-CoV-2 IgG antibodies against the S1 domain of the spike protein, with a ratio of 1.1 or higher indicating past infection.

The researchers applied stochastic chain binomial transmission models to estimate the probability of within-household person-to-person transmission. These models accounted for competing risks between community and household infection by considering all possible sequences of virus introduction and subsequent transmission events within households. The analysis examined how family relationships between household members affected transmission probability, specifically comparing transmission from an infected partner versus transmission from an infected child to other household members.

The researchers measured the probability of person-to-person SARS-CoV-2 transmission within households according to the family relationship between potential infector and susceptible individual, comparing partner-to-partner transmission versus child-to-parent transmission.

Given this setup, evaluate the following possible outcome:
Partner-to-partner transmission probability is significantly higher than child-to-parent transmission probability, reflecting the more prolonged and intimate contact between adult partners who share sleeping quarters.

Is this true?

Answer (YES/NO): YES